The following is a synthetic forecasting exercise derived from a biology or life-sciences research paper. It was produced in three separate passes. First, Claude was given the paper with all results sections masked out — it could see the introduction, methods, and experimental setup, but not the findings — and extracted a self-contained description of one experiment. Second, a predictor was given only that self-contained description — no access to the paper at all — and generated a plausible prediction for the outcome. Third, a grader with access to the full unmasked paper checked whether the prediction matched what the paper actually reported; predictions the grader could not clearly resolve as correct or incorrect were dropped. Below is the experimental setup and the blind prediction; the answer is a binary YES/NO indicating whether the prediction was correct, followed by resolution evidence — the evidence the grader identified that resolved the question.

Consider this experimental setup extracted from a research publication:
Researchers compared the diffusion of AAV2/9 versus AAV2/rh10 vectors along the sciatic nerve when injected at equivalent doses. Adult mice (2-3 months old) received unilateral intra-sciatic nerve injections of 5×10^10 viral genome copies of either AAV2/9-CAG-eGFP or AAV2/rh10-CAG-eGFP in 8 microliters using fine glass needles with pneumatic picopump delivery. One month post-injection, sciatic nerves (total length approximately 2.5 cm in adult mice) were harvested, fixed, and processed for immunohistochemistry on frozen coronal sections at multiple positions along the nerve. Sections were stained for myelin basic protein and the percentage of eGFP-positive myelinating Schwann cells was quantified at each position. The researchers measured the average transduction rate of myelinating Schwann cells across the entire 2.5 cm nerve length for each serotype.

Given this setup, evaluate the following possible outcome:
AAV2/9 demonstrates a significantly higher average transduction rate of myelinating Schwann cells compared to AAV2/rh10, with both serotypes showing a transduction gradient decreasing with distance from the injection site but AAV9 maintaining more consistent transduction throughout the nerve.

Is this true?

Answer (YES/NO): YES